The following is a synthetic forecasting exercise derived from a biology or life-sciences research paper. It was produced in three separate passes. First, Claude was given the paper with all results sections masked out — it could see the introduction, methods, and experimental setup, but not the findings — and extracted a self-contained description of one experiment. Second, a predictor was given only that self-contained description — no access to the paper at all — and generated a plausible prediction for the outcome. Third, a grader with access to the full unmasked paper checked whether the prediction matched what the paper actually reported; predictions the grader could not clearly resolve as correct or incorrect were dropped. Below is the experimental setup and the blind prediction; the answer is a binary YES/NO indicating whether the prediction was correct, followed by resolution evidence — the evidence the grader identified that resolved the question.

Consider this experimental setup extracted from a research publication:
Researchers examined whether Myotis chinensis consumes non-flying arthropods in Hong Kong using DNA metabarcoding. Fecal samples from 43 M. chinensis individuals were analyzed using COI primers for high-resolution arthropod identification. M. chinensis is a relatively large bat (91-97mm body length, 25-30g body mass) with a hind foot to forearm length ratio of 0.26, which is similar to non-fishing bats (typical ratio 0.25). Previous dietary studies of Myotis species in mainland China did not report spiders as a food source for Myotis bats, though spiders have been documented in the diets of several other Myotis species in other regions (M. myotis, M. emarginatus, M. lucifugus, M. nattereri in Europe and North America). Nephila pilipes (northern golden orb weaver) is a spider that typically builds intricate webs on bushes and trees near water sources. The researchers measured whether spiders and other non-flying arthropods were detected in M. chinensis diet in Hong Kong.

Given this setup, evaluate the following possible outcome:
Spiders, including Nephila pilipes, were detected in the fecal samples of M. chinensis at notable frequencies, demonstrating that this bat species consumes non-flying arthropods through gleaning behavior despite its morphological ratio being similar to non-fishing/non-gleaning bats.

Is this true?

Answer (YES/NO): YES